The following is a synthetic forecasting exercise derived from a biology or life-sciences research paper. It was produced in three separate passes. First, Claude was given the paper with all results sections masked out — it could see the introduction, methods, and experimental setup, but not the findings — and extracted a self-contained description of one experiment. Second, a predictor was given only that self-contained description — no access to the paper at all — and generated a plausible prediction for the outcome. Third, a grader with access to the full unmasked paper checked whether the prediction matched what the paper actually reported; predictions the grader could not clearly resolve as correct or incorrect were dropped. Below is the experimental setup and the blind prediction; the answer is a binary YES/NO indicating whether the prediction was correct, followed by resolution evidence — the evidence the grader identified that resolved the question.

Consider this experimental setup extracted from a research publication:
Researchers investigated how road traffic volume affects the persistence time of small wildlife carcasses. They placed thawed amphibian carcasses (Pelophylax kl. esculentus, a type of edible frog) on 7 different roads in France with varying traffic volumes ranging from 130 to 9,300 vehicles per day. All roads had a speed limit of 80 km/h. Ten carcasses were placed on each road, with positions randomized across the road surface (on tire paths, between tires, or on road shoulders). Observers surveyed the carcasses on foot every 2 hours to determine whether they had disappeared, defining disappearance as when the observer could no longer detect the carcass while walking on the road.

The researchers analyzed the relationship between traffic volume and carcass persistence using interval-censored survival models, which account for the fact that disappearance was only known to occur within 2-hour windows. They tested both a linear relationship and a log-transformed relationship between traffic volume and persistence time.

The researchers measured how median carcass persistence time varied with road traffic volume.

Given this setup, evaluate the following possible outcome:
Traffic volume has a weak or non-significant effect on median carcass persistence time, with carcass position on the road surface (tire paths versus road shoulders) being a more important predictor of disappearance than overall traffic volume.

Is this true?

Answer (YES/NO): NO